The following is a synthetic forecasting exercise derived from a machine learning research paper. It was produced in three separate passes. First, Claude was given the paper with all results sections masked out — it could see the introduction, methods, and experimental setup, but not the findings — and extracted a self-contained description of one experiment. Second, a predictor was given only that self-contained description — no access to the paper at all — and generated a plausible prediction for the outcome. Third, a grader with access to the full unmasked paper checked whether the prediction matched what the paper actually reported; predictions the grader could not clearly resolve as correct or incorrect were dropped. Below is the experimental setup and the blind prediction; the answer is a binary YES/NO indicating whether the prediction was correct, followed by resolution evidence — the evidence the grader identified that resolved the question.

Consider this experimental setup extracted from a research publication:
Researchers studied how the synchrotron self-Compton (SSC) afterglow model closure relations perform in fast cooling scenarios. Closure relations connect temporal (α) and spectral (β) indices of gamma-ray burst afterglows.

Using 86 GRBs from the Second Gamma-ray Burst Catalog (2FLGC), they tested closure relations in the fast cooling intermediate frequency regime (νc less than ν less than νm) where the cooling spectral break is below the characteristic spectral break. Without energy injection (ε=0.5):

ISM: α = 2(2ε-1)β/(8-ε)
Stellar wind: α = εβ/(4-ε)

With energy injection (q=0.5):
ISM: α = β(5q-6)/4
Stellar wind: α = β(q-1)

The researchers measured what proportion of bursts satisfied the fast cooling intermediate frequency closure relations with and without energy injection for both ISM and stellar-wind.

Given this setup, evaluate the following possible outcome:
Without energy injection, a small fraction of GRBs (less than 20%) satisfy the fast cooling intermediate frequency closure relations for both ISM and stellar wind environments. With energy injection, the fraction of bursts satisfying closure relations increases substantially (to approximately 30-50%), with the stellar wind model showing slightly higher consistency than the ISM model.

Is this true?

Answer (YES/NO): NO